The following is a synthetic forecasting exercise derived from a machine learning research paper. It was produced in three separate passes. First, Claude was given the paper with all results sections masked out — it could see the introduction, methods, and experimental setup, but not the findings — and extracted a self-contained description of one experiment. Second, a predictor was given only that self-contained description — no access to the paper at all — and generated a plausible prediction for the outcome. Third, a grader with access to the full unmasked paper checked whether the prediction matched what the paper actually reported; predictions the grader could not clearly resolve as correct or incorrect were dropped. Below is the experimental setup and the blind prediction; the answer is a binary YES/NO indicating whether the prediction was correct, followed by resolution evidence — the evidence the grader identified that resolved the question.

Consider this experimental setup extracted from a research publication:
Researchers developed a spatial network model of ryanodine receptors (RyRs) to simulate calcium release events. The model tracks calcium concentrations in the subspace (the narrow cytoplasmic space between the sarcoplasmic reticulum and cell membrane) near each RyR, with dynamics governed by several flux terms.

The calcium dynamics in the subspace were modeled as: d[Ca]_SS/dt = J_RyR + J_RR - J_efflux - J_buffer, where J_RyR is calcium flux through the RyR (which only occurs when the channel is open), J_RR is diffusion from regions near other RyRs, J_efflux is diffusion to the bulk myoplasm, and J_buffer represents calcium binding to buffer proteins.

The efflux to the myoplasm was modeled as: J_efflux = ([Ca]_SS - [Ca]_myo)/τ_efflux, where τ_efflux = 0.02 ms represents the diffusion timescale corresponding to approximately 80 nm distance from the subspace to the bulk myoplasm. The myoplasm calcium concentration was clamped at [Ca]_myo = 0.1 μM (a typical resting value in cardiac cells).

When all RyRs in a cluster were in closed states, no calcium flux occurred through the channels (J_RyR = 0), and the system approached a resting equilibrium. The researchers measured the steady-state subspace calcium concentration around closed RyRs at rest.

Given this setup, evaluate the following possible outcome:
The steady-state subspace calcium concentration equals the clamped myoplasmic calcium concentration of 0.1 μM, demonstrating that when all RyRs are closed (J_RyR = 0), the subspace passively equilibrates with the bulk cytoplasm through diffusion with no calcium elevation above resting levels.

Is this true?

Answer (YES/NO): YES